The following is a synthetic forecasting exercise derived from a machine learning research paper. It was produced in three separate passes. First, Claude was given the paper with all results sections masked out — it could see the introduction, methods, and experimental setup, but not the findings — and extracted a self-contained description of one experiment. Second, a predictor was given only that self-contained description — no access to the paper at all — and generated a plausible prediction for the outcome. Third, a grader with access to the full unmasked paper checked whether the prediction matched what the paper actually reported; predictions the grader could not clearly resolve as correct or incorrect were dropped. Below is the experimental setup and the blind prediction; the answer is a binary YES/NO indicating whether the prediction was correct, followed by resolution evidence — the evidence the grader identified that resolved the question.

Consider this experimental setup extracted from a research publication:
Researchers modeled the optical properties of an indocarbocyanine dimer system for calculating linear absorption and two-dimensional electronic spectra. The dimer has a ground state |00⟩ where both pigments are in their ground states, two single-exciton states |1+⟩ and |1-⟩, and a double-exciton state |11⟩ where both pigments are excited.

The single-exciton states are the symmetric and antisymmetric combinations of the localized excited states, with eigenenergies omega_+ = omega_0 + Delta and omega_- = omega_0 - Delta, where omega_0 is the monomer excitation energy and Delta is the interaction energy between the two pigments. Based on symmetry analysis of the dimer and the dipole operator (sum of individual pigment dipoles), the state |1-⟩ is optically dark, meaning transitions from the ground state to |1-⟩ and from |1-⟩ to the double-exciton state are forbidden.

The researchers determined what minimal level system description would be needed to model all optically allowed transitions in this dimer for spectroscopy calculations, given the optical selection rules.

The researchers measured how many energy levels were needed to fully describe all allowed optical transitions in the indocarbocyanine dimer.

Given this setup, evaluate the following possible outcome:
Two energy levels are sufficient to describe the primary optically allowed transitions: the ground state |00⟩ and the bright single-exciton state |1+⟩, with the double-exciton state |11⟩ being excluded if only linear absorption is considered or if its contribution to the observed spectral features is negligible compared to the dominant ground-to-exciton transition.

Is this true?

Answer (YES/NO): NO